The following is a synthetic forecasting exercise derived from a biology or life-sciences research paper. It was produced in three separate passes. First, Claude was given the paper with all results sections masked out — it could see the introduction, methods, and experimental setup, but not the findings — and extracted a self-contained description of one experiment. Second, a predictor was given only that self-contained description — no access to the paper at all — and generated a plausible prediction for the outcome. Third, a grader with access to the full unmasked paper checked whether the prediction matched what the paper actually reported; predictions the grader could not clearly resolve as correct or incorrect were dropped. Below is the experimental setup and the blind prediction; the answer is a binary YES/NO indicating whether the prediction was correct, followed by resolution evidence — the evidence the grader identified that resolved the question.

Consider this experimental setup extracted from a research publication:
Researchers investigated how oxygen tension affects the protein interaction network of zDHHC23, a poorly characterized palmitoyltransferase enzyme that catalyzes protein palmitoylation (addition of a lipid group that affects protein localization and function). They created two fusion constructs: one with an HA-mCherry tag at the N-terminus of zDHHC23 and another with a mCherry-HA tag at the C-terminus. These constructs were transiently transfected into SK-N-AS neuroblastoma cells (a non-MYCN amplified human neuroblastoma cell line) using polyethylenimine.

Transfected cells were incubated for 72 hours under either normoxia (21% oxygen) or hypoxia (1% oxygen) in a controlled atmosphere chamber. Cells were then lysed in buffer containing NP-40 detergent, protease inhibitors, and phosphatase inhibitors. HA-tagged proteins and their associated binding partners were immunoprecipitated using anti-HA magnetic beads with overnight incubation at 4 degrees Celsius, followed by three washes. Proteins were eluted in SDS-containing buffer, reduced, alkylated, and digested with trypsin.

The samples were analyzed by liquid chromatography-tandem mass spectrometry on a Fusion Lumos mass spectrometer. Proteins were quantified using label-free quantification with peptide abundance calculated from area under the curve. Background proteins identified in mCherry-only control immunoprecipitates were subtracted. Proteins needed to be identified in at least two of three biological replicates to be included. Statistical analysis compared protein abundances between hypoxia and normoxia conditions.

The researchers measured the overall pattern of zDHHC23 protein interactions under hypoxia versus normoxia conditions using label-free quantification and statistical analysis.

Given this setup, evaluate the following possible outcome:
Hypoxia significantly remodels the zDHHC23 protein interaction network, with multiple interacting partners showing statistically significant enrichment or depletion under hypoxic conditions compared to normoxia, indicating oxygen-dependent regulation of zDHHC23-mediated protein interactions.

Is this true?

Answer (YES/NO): YES